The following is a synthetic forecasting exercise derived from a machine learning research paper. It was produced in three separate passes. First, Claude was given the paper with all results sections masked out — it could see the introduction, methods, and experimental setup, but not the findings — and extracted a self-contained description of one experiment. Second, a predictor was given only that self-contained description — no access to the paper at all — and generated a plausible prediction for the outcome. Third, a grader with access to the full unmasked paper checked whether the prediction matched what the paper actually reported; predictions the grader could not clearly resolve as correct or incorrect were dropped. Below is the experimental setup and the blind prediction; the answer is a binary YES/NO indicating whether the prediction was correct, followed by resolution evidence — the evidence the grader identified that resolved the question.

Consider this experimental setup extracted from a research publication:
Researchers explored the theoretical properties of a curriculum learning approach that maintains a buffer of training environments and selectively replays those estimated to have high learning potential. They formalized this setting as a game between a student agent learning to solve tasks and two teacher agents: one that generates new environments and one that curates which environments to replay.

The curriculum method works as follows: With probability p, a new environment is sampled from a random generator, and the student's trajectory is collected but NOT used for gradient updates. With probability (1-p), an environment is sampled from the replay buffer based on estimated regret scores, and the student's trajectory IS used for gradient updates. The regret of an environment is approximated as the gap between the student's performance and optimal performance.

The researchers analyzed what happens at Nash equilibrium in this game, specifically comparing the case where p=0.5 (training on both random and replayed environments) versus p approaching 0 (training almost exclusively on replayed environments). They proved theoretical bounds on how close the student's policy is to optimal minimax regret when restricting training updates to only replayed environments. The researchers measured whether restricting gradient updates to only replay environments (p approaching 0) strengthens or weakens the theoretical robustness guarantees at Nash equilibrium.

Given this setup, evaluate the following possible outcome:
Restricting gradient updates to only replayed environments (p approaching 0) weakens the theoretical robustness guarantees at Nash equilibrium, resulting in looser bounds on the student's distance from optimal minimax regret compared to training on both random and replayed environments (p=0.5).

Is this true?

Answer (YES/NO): NO